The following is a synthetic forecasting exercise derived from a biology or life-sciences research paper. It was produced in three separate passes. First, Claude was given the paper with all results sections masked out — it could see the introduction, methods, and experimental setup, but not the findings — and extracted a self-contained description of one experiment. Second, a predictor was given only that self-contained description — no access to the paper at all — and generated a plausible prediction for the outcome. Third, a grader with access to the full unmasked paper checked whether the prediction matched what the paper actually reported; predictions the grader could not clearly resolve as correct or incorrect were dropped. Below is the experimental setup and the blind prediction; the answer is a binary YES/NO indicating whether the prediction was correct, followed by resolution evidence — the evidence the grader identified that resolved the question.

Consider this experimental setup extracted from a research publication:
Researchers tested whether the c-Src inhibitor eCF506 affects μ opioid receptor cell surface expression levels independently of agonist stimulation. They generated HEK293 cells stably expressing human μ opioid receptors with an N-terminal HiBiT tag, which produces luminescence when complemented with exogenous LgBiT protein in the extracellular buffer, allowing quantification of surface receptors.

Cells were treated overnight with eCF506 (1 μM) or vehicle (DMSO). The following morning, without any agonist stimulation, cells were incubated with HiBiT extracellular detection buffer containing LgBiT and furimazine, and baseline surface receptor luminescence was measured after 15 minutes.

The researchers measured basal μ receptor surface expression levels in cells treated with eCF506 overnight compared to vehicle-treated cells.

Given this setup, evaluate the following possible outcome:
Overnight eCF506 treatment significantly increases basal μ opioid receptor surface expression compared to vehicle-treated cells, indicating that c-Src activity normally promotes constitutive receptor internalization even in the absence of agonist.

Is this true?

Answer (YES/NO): YES